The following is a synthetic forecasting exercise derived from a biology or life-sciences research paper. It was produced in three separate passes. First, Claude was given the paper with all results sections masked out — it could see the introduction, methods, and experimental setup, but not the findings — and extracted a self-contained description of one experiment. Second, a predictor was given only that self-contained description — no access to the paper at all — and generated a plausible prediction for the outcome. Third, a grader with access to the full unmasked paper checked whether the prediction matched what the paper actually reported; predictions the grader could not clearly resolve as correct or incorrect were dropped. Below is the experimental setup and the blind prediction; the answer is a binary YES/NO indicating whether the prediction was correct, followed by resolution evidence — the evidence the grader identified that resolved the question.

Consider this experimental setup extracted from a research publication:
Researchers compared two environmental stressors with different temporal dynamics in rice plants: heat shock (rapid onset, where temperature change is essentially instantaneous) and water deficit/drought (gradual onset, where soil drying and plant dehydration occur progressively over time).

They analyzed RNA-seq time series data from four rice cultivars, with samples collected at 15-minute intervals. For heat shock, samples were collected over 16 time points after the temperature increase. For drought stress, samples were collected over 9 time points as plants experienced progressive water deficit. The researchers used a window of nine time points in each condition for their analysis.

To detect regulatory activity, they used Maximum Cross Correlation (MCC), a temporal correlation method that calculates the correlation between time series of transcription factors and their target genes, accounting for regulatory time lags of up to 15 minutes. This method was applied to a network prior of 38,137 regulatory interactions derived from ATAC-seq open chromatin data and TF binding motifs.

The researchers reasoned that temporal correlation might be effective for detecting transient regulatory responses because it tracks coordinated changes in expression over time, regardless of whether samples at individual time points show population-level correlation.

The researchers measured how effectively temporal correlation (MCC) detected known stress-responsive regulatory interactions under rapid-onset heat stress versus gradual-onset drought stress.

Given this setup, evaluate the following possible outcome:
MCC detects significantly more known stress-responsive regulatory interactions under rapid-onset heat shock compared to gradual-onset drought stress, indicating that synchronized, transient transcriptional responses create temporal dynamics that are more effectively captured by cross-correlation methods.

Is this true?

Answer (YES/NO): YES